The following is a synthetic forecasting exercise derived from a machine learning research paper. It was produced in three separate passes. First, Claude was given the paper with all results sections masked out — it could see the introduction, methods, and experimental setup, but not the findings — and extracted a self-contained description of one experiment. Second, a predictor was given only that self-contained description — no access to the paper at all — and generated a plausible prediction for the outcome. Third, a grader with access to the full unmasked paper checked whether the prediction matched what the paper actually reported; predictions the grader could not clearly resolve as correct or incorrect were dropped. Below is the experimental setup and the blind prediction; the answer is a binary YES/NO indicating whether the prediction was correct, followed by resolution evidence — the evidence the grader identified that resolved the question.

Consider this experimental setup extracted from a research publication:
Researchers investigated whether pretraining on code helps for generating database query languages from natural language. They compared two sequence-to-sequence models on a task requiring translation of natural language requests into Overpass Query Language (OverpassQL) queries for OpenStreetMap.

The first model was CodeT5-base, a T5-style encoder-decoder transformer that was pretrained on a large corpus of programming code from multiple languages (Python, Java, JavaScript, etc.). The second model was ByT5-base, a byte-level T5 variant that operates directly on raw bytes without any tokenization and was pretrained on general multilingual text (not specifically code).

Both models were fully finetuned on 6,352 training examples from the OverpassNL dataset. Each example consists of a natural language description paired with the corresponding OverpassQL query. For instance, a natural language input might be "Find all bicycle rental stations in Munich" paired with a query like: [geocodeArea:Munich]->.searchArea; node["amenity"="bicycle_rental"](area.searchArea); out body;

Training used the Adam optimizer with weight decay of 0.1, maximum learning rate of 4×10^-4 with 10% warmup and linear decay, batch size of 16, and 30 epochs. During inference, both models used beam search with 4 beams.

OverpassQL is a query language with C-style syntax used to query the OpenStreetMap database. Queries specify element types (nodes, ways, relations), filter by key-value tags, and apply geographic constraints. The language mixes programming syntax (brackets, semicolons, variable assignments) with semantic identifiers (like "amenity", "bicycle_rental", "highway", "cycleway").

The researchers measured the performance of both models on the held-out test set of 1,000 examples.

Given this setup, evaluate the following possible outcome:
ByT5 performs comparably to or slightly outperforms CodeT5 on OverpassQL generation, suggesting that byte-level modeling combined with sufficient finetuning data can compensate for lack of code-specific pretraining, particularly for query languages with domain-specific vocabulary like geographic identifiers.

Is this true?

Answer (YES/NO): YES